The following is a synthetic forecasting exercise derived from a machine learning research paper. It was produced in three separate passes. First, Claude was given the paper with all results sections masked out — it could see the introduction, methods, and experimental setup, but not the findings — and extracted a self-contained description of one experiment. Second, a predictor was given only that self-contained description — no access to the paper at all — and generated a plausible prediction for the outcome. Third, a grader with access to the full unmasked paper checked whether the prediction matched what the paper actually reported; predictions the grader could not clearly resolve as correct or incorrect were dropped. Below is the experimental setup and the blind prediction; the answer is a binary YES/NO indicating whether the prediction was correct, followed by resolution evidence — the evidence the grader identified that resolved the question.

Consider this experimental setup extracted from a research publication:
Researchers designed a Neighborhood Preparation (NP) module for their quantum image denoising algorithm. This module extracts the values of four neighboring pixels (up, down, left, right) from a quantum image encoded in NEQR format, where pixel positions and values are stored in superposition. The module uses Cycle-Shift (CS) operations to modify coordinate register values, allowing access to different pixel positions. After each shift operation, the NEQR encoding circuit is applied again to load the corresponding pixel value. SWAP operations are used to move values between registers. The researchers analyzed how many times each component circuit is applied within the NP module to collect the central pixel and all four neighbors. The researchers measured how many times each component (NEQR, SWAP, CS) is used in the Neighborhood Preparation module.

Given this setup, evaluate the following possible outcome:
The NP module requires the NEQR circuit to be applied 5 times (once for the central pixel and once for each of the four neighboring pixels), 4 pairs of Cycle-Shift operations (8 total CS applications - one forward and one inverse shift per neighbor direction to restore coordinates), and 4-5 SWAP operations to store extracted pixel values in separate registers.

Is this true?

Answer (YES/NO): NO